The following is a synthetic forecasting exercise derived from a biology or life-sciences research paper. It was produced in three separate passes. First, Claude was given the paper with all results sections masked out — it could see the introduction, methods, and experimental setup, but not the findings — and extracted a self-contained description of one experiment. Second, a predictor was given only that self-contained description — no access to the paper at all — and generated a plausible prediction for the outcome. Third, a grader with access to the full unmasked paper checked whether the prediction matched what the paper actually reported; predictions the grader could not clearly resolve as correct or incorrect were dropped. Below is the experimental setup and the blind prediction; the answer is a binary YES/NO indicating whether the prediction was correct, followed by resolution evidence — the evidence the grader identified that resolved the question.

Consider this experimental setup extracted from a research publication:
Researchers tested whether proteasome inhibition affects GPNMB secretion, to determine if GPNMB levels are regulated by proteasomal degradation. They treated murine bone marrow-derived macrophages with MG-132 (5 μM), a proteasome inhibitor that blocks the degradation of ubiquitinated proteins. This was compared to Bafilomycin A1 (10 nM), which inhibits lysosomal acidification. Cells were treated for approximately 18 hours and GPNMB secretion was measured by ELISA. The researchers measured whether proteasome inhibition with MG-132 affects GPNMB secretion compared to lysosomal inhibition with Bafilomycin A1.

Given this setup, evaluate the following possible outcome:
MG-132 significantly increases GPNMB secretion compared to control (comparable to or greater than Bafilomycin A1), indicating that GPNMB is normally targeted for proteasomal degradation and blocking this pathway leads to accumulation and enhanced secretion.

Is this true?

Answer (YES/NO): NO